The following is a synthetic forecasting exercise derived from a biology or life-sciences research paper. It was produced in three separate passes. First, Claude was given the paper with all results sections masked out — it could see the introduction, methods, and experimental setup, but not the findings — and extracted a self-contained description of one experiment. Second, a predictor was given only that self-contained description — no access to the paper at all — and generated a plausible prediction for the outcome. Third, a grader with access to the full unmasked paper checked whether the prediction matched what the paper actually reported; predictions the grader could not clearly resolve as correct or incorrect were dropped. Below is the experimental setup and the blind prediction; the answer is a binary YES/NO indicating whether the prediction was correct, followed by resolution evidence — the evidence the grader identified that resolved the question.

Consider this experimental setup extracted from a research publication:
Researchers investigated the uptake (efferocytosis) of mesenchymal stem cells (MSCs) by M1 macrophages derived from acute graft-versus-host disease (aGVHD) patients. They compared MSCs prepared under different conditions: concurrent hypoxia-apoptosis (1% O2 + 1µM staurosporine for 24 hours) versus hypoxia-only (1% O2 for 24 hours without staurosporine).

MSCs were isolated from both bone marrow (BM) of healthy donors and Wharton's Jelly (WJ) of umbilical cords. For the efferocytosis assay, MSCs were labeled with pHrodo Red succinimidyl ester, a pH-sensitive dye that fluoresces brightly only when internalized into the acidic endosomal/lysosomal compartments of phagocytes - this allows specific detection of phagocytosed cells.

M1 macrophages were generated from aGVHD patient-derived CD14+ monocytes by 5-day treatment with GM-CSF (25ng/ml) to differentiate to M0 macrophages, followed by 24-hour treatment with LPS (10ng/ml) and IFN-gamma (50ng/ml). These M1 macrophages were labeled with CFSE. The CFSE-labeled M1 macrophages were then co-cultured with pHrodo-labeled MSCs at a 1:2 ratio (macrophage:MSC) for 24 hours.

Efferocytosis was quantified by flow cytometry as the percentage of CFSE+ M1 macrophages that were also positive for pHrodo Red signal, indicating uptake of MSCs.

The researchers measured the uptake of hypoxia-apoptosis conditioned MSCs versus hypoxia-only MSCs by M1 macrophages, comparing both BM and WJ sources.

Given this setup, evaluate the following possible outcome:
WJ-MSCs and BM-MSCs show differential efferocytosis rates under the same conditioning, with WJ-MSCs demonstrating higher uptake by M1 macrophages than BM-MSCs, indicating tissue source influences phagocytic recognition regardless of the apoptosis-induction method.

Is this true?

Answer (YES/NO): YES